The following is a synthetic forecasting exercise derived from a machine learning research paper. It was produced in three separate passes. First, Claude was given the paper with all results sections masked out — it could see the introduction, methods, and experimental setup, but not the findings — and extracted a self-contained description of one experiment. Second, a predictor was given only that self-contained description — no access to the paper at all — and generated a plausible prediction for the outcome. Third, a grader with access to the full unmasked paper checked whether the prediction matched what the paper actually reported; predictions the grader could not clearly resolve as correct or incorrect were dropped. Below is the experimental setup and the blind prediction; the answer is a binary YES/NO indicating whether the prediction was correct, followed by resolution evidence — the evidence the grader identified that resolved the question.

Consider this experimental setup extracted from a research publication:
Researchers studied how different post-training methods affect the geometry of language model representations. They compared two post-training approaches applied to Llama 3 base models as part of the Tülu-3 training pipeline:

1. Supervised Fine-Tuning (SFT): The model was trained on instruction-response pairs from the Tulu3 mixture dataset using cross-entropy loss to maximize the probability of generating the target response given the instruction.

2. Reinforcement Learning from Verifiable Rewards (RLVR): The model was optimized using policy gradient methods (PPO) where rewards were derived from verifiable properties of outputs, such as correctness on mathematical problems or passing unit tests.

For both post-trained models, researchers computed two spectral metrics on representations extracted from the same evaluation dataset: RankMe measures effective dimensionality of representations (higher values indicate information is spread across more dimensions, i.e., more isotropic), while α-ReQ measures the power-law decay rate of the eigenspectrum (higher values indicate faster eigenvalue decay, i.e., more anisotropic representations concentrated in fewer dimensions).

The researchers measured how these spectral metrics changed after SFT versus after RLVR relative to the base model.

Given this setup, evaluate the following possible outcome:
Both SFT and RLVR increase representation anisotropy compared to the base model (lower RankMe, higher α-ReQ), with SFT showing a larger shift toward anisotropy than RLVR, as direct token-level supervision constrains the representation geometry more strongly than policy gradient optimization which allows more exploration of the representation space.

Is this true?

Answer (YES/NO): NO